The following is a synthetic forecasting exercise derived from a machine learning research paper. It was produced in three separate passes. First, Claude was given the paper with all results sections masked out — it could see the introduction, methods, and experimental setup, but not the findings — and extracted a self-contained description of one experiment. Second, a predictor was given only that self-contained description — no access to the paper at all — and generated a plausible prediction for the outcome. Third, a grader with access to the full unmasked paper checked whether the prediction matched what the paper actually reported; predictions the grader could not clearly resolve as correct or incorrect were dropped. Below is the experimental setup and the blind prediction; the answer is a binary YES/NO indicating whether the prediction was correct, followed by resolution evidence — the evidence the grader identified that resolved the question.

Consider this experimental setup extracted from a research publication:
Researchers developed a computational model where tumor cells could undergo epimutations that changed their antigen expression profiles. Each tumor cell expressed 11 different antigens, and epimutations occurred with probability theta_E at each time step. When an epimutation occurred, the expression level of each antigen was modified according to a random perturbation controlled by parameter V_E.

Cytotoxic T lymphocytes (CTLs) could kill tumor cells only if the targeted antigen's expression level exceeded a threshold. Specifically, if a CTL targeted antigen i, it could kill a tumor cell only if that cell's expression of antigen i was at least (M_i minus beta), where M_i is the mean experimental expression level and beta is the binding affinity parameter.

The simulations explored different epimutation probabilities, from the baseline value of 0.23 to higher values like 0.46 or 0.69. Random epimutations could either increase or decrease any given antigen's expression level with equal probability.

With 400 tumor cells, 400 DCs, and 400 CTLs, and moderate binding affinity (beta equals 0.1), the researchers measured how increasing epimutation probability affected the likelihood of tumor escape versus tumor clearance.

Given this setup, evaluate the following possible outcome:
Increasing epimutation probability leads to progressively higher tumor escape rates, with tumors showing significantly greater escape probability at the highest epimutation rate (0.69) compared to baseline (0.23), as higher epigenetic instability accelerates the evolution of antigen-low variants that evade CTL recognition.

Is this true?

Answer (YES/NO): NO